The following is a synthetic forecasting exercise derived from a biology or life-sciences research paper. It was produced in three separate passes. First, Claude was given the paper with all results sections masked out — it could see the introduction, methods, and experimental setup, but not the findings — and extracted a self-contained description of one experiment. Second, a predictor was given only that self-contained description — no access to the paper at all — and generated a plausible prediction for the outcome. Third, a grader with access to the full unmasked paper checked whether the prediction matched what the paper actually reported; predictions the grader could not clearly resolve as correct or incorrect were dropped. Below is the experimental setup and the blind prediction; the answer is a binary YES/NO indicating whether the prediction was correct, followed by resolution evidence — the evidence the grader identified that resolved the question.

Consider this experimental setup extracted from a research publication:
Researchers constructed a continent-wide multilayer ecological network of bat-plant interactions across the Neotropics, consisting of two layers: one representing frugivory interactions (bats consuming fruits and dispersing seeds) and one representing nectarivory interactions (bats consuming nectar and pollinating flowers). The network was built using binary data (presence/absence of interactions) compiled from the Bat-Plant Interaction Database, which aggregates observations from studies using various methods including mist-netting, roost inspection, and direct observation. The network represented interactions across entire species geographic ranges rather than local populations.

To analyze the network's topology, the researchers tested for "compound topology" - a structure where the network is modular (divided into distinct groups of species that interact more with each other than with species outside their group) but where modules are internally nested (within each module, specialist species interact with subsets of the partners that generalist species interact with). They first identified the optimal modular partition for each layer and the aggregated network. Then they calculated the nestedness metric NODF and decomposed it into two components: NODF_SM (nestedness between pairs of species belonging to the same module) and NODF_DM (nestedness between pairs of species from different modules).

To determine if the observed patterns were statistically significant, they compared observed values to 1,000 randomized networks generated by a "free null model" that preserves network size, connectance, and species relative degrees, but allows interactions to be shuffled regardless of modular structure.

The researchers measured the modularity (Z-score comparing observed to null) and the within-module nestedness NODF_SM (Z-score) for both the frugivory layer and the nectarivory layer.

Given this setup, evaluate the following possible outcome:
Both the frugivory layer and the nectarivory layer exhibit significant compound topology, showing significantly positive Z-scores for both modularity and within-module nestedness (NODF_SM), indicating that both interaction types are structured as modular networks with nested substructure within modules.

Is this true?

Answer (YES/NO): YES